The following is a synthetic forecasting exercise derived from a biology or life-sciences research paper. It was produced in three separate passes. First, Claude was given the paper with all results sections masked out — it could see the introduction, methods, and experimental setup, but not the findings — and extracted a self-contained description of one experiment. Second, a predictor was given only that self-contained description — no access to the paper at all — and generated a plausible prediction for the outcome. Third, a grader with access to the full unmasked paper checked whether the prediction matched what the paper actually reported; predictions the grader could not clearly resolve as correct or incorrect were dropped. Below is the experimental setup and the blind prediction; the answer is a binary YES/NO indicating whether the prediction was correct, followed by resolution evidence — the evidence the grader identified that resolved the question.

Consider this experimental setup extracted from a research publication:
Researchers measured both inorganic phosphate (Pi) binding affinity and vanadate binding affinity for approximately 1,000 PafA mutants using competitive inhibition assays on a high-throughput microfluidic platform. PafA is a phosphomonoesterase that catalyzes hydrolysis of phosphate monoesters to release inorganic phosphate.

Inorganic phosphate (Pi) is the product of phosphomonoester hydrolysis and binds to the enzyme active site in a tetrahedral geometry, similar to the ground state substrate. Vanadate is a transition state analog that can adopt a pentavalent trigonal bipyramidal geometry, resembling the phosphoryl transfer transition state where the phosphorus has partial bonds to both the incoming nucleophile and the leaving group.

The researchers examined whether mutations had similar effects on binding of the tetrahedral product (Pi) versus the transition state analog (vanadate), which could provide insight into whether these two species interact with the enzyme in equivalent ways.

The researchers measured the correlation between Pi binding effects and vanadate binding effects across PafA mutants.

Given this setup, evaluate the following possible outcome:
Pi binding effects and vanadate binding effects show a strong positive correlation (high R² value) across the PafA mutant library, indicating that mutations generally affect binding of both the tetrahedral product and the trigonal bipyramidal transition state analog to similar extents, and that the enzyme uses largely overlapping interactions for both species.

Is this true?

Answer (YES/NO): NO